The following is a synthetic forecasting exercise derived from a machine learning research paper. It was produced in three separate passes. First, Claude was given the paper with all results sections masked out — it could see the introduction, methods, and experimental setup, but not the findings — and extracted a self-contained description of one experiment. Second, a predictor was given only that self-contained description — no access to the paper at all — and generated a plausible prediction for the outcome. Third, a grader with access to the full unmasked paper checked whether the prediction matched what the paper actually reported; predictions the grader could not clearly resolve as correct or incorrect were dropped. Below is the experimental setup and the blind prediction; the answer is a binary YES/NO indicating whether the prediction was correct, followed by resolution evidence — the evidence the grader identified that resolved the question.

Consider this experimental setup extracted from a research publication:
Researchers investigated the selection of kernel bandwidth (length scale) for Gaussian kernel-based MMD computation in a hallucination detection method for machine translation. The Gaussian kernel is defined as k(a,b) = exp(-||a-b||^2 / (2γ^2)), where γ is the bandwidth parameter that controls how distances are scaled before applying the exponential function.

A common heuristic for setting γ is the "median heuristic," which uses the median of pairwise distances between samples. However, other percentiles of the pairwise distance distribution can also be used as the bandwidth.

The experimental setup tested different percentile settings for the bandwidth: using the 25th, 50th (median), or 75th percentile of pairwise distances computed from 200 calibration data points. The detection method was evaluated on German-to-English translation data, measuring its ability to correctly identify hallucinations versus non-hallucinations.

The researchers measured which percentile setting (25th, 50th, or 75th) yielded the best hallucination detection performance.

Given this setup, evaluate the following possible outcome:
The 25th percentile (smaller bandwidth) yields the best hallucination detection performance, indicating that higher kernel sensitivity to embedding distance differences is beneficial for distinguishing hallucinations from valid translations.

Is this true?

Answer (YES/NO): YES